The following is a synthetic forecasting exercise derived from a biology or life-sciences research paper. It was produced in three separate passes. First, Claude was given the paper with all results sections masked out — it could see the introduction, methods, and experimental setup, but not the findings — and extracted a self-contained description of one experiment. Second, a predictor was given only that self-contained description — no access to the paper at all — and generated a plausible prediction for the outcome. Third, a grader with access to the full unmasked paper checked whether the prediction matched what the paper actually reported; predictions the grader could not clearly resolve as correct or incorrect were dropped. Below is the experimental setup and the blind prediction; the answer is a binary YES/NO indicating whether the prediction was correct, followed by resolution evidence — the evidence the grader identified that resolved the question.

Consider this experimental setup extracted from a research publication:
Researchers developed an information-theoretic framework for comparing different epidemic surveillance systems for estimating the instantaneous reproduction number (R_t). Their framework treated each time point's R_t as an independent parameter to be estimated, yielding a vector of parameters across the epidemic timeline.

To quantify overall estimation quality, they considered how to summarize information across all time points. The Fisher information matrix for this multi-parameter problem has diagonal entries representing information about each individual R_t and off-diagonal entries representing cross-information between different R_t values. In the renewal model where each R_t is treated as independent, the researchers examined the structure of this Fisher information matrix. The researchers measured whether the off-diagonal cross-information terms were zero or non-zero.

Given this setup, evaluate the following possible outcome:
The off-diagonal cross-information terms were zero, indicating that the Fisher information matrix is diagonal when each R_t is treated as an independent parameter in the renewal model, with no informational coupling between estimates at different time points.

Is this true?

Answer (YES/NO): YES